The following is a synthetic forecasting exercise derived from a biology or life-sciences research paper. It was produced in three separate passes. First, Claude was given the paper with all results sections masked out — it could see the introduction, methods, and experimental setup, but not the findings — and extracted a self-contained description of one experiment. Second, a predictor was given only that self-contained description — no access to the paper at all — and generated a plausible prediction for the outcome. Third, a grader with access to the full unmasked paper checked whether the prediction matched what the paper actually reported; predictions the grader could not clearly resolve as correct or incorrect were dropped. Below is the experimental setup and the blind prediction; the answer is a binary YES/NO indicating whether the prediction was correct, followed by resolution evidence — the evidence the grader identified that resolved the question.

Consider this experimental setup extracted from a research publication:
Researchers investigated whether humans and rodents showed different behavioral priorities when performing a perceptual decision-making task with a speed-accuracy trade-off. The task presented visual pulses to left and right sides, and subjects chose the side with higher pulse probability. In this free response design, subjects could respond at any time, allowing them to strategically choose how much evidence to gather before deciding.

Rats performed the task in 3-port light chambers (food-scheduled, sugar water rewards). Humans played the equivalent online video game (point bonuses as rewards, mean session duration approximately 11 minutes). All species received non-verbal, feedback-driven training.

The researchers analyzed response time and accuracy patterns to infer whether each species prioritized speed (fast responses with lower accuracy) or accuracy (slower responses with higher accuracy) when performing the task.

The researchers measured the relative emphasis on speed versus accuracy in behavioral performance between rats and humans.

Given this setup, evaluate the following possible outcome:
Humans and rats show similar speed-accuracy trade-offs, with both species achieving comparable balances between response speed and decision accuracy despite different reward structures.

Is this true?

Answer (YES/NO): NO